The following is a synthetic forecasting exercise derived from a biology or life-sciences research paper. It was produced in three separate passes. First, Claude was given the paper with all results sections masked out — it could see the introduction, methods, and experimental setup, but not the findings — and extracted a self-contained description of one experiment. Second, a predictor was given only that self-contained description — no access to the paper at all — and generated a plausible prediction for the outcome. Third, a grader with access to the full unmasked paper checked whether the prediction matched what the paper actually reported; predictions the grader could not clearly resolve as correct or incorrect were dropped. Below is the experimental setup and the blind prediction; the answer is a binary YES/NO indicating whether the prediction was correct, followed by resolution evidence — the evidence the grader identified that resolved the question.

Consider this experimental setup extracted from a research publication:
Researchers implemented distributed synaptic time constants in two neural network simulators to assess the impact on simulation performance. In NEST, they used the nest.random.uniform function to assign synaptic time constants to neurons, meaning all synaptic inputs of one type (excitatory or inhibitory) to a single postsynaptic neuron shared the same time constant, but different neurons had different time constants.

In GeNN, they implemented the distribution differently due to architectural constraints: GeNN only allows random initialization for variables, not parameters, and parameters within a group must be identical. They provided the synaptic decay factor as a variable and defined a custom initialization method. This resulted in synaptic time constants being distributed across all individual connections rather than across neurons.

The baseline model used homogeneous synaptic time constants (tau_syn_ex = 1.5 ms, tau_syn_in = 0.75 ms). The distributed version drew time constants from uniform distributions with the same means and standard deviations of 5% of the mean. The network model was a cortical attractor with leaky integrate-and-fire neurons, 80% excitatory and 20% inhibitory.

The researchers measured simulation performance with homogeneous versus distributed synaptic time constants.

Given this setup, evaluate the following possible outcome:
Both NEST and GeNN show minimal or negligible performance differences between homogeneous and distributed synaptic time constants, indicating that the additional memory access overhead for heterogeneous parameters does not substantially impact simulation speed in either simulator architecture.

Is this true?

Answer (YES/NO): NO